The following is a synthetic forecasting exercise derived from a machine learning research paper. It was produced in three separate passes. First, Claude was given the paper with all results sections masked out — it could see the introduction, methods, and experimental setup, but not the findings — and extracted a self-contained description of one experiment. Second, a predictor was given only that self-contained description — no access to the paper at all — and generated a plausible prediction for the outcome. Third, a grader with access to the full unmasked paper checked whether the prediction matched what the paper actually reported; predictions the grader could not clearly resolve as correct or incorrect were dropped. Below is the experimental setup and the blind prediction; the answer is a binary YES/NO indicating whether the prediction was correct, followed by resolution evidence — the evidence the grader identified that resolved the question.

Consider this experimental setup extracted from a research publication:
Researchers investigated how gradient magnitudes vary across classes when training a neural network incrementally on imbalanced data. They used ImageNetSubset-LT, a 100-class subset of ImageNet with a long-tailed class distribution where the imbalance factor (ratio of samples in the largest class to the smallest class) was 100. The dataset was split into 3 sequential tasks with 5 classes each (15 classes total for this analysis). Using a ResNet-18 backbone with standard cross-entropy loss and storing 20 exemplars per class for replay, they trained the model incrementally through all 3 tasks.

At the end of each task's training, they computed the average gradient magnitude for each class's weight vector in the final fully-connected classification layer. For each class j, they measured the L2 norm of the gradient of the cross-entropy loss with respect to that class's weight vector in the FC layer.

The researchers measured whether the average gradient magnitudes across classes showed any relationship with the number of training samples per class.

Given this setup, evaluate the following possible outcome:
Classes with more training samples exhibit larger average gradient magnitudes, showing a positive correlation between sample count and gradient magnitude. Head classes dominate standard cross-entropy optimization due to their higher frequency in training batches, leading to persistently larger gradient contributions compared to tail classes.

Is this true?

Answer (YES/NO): YES